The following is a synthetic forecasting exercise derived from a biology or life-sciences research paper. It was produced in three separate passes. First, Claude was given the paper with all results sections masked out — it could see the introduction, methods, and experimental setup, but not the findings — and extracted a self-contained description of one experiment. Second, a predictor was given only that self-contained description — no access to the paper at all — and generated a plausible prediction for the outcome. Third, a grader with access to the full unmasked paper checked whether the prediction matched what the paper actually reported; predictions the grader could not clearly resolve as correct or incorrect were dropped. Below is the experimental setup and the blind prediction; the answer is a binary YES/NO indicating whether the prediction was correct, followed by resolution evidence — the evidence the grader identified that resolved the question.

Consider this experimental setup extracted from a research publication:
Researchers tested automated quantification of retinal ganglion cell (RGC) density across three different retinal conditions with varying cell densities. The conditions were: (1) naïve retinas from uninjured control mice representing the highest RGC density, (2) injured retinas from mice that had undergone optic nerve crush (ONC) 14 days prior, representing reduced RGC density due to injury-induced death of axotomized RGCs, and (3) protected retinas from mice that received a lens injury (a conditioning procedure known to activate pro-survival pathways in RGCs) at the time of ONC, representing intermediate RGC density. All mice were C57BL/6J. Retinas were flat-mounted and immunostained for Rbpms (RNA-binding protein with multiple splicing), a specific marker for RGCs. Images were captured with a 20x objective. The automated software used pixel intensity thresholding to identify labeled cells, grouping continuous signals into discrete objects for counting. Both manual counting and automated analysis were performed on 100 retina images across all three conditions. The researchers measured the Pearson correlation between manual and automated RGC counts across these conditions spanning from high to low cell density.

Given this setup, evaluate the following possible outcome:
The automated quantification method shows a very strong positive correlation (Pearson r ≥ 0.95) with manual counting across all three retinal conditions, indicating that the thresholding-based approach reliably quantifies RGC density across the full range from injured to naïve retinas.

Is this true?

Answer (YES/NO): NO